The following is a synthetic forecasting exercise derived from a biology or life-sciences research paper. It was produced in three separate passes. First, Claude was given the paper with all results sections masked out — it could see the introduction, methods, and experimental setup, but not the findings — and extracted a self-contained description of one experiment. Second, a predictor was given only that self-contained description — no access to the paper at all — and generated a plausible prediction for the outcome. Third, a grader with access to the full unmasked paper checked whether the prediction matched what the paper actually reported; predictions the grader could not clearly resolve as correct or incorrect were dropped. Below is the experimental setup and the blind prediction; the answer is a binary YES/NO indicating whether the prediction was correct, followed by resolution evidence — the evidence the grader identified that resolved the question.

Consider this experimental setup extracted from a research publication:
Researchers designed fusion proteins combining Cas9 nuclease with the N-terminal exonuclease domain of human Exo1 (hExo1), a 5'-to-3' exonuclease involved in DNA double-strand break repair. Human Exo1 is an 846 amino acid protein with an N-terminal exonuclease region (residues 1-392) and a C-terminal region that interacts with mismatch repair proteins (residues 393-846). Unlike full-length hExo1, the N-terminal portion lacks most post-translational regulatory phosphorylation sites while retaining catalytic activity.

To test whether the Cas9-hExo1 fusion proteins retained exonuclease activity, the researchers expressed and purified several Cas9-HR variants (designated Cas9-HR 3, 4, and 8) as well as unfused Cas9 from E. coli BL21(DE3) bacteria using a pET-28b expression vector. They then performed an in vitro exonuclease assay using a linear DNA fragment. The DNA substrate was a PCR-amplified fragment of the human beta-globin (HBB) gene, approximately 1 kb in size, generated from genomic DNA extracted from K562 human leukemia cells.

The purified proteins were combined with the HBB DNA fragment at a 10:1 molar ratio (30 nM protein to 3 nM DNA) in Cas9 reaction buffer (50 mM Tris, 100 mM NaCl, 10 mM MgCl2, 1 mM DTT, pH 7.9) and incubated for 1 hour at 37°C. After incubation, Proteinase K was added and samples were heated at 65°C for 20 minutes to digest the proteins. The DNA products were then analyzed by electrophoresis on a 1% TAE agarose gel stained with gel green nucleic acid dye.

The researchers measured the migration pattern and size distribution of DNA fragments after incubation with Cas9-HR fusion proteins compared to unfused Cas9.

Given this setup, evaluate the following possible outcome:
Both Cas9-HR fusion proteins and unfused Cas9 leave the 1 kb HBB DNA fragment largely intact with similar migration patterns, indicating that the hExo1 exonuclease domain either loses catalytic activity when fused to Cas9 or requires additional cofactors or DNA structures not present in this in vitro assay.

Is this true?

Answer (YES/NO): NO